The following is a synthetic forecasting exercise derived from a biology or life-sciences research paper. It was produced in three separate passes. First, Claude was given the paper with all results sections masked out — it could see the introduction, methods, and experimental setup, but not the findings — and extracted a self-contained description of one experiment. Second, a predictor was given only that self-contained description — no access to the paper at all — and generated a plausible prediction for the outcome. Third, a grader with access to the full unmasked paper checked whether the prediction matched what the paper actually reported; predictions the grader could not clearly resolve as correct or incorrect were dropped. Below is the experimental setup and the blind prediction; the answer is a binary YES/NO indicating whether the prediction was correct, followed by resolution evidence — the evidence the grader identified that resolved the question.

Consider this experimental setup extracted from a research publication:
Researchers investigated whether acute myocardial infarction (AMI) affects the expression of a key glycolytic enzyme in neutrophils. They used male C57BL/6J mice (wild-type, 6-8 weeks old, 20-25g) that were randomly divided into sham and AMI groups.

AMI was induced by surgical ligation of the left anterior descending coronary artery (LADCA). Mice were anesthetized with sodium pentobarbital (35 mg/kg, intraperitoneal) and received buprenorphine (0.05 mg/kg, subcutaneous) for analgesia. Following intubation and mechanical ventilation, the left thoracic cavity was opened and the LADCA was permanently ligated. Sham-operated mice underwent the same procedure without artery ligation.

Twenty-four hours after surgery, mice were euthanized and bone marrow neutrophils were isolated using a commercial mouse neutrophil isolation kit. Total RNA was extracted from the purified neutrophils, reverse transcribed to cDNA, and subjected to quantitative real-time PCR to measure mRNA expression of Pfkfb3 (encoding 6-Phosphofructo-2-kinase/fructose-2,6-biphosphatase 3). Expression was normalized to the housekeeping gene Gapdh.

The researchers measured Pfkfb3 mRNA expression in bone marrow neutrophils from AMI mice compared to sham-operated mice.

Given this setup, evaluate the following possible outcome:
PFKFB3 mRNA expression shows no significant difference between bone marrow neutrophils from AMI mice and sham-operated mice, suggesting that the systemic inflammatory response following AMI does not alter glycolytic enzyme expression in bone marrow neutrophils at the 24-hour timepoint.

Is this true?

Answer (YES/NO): NO